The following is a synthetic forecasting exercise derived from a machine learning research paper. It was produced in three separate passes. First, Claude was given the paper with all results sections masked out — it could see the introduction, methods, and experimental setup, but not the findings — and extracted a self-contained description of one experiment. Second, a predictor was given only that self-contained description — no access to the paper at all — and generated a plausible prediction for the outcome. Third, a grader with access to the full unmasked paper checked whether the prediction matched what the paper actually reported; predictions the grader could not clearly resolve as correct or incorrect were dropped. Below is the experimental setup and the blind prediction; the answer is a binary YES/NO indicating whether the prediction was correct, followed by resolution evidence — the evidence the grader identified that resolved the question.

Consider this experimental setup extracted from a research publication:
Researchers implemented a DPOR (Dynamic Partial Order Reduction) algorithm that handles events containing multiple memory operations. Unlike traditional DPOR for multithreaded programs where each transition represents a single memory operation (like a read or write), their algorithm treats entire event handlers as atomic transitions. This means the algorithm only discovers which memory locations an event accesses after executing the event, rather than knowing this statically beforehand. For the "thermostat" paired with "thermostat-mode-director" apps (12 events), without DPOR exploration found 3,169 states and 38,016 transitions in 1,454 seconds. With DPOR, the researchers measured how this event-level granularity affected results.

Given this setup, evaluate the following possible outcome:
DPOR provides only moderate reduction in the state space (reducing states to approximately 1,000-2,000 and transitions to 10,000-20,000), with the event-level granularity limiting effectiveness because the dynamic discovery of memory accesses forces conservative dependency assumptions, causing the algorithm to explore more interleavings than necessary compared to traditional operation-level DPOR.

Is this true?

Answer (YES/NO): NO